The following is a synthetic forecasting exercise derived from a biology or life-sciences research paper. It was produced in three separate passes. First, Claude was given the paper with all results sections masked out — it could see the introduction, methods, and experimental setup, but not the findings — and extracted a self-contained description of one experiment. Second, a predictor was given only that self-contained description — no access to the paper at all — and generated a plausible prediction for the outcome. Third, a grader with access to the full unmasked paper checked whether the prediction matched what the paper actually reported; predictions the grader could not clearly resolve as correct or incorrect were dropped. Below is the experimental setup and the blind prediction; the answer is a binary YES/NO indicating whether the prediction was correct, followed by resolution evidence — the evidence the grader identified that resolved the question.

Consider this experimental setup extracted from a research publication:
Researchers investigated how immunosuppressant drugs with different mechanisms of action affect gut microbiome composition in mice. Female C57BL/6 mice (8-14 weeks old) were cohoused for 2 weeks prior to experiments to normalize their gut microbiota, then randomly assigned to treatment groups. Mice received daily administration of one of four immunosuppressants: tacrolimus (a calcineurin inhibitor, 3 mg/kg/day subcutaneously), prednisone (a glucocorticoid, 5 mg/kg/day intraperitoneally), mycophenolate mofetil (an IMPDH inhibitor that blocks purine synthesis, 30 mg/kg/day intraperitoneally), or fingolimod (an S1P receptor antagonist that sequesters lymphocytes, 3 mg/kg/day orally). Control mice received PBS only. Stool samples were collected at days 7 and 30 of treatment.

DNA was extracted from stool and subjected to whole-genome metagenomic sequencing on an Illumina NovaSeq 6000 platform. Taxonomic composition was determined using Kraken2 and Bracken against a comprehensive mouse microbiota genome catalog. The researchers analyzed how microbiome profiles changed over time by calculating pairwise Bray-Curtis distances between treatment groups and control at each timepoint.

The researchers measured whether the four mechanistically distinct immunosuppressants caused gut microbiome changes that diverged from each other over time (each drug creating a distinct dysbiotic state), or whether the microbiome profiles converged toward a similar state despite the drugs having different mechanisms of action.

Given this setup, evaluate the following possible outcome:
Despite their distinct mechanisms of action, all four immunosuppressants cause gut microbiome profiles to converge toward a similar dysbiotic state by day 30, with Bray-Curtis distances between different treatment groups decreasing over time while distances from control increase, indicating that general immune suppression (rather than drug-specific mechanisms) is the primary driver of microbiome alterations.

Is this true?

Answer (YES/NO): YES